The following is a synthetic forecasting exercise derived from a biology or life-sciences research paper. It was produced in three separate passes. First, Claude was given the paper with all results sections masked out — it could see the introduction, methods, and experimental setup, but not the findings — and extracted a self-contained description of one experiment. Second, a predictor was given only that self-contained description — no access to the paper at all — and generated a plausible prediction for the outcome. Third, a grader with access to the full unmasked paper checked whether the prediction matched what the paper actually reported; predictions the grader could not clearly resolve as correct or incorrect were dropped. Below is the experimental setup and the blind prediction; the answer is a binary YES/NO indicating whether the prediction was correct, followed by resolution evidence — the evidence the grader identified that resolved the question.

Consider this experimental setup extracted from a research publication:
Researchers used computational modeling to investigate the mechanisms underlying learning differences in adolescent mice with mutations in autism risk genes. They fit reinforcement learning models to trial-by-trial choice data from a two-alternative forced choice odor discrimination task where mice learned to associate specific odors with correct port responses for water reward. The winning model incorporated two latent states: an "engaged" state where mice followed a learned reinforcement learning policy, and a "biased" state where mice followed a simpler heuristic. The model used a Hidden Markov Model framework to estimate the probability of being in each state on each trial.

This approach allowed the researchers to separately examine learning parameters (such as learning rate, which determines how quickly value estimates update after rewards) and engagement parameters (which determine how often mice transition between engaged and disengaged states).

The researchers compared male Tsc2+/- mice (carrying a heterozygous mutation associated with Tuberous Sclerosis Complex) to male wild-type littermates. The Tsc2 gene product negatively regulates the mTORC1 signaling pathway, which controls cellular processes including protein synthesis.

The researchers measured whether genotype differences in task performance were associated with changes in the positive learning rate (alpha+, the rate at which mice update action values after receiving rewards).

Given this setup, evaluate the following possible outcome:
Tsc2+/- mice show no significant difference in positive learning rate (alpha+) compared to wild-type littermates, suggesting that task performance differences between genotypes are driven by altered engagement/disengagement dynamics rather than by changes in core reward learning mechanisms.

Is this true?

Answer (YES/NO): NO